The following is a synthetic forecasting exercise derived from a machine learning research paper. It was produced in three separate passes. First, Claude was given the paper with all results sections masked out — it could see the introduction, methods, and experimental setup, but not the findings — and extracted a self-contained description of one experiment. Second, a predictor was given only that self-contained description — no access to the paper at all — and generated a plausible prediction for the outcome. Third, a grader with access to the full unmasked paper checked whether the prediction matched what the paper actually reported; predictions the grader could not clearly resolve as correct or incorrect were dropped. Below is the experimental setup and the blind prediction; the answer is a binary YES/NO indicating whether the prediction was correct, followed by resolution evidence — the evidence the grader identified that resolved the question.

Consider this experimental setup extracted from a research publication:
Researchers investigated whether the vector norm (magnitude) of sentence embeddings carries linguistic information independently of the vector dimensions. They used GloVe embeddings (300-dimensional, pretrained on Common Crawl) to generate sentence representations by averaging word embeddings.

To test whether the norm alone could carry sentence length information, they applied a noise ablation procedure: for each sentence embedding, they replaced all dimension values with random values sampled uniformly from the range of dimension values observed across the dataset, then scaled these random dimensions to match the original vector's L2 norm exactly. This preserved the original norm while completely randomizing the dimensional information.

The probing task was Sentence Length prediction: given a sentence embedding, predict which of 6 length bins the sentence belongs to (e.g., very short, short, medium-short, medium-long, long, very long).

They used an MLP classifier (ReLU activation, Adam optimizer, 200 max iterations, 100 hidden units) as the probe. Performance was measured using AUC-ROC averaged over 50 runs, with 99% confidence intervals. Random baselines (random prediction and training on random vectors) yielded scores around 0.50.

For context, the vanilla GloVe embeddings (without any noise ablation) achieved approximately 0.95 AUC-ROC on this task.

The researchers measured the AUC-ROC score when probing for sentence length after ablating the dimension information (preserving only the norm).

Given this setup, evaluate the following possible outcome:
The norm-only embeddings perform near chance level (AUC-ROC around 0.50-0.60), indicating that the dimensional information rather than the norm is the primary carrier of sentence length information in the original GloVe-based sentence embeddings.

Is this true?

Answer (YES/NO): NO